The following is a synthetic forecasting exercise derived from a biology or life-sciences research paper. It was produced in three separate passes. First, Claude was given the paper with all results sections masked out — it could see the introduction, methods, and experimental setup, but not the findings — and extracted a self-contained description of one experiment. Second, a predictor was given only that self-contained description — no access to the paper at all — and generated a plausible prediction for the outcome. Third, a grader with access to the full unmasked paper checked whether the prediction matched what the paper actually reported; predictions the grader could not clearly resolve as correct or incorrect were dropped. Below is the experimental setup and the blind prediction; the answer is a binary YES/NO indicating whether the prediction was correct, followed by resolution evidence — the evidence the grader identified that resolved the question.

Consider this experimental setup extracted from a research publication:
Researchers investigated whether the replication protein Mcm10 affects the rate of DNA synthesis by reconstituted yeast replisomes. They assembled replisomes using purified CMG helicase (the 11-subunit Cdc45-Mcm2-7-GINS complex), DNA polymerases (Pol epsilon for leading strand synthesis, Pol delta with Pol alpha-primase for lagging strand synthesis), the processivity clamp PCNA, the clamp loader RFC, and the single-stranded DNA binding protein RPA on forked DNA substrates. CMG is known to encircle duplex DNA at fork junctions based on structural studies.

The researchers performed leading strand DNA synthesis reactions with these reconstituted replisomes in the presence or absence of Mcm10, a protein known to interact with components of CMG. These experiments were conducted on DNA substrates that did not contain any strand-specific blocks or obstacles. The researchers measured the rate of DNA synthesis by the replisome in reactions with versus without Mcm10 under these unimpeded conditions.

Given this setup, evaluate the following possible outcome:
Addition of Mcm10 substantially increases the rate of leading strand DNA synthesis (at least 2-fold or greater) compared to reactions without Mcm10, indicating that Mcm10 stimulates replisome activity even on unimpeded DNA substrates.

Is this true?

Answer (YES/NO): NO